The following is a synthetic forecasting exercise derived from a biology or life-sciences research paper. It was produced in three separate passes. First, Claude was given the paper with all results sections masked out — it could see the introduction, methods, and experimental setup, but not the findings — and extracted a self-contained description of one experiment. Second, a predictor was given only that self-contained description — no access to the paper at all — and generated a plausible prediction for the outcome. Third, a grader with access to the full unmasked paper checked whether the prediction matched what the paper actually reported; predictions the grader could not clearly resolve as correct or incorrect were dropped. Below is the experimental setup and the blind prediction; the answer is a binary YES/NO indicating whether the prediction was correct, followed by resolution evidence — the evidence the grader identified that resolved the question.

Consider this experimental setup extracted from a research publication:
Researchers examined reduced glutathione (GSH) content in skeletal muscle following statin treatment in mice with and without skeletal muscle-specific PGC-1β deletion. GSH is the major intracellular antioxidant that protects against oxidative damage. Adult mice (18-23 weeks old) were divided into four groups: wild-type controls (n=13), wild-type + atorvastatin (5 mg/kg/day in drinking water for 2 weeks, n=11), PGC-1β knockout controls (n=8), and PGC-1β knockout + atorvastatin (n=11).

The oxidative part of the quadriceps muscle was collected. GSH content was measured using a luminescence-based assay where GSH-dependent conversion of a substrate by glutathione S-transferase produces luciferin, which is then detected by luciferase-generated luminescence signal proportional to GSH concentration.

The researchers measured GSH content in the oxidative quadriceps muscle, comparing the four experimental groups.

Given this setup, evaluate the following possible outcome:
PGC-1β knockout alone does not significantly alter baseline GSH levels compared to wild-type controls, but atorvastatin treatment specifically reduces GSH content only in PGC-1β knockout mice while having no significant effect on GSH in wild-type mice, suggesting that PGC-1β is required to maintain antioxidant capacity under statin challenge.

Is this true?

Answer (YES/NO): YES